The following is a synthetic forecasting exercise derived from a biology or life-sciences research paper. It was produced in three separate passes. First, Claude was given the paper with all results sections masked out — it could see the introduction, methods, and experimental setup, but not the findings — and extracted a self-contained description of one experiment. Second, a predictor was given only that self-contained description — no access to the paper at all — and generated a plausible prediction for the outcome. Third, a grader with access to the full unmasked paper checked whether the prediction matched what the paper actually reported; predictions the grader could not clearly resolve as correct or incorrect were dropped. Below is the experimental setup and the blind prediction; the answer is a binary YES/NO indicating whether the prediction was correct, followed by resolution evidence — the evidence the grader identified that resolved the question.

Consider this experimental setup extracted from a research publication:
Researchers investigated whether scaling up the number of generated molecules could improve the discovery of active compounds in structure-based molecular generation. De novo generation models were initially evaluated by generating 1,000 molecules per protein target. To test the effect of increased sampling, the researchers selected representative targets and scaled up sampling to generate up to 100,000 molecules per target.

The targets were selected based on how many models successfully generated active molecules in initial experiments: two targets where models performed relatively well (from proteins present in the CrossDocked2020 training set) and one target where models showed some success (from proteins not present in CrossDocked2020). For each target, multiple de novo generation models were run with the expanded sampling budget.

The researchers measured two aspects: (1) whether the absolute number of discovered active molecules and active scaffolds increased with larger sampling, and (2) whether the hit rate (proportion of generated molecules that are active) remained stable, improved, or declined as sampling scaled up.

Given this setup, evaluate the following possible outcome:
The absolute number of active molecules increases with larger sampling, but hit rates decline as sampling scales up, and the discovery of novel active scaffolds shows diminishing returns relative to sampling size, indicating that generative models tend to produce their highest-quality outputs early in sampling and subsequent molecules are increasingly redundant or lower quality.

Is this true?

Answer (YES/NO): YES